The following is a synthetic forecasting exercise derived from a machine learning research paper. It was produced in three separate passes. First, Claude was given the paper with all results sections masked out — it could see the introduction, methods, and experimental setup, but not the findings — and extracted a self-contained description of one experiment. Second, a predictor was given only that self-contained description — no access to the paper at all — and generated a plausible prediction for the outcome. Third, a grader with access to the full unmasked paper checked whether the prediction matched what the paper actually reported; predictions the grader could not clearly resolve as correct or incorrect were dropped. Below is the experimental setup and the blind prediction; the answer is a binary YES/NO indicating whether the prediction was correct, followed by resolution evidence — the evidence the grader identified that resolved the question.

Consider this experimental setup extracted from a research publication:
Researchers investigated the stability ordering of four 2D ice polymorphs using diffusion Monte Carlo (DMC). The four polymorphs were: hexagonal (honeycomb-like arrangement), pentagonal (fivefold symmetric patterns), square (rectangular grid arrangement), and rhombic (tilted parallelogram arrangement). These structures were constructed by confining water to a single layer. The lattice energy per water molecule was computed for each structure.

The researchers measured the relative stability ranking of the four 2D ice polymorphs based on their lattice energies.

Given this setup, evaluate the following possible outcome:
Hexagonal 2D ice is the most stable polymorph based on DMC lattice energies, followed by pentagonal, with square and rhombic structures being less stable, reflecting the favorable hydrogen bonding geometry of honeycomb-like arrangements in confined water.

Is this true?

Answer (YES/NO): YES